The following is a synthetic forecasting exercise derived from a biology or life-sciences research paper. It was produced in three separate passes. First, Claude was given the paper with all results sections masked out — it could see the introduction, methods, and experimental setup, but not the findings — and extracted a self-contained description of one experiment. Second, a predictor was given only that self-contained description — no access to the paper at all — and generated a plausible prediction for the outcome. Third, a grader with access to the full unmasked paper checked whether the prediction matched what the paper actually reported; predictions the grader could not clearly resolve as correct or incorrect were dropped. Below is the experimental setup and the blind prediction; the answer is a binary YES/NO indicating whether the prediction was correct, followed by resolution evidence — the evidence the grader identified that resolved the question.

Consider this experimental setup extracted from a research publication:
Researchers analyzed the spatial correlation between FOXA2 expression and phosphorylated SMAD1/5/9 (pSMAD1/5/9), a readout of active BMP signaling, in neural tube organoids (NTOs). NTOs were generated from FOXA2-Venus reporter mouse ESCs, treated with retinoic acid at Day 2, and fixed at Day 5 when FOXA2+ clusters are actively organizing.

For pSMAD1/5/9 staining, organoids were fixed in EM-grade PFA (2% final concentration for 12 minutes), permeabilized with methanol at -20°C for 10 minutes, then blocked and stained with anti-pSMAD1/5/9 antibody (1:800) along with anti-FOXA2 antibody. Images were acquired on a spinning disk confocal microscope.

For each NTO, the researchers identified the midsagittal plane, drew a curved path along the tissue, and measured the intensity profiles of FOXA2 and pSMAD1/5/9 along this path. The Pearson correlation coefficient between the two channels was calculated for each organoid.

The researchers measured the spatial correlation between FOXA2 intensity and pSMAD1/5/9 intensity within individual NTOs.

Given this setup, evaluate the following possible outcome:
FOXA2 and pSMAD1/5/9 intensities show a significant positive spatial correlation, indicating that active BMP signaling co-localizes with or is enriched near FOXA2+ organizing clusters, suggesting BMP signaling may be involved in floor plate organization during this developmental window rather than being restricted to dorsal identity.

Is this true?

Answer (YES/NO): NO